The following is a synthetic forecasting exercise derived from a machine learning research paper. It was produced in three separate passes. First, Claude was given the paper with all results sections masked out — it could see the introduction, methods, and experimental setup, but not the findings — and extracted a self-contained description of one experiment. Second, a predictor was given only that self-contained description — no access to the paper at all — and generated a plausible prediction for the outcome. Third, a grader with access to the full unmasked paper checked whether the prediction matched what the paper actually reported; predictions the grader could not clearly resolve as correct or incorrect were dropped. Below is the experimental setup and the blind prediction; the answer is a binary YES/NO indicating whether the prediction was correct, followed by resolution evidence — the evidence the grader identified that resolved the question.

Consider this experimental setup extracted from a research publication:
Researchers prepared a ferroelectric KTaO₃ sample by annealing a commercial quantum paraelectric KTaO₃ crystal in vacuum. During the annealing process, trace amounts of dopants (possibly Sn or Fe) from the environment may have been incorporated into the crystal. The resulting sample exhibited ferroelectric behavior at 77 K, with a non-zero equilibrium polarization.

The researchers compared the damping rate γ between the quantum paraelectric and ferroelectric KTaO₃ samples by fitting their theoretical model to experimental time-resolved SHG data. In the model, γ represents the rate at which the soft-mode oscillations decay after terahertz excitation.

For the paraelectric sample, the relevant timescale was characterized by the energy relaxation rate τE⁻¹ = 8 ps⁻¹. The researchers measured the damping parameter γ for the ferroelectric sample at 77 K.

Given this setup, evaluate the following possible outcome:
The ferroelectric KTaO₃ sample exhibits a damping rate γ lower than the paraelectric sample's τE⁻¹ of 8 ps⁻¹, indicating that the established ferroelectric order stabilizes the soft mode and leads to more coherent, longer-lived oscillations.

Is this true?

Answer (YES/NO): NO